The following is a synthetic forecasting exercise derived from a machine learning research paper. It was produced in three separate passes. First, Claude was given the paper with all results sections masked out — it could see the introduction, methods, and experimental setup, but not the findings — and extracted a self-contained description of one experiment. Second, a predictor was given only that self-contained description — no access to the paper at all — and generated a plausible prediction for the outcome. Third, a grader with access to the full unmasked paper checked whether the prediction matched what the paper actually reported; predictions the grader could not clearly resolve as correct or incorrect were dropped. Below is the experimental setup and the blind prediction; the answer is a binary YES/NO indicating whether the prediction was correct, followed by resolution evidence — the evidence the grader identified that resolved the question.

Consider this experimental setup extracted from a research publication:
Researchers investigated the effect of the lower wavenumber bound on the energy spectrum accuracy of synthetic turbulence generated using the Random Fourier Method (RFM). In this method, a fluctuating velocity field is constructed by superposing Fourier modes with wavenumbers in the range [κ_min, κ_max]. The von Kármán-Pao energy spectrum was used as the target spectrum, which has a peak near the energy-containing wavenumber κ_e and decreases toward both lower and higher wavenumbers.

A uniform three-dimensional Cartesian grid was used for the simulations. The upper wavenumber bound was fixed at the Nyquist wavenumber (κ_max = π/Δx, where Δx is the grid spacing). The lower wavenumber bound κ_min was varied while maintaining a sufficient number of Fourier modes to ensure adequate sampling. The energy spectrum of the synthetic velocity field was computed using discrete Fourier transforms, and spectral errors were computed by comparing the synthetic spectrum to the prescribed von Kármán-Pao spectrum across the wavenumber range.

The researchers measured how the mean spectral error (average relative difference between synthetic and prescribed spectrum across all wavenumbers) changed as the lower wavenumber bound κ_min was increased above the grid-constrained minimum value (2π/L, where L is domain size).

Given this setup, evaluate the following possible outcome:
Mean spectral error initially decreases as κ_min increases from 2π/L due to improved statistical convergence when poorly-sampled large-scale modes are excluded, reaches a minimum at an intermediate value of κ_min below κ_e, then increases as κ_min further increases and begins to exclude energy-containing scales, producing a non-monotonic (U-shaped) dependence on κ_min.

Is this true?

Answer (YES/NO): NO